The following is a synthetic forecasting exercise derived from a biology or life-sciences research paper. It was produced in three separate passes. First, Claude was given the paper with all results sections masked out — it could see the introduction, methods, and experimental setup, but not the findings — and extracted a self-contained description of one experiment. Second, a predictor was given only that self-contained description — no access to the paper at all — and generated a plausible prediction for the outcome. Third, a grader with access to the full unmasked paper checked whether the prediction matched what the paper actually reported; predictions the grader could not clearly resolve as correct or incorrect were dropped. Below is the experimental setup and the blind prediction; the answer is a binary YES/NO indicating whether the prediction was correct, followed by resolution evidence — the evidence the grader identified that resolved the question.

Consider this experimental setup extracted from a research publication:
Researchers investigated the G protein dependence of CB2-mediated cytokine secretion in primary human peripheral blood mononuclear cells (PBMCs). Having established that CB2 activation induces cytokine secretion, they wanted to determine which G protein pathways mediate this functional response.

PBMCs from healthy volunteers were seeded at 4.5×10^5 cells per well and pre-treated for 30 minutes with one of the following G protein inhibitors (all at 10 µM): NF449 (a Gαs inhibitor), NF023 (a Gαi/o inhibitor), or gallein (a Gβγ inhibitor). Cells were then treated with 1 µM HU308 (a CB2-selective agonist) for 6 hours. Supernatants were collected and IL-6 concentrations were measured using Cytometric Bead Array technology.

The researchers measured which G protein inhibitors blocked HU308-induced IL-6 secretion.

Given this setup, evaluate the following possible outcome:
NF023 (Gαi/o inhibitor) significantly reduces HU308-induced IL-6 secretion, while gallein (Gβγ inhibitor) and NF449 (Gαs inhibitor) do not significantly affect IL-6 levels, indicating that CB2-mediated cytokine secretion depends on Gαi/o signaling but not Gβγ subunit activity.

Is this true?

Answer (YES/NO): NO